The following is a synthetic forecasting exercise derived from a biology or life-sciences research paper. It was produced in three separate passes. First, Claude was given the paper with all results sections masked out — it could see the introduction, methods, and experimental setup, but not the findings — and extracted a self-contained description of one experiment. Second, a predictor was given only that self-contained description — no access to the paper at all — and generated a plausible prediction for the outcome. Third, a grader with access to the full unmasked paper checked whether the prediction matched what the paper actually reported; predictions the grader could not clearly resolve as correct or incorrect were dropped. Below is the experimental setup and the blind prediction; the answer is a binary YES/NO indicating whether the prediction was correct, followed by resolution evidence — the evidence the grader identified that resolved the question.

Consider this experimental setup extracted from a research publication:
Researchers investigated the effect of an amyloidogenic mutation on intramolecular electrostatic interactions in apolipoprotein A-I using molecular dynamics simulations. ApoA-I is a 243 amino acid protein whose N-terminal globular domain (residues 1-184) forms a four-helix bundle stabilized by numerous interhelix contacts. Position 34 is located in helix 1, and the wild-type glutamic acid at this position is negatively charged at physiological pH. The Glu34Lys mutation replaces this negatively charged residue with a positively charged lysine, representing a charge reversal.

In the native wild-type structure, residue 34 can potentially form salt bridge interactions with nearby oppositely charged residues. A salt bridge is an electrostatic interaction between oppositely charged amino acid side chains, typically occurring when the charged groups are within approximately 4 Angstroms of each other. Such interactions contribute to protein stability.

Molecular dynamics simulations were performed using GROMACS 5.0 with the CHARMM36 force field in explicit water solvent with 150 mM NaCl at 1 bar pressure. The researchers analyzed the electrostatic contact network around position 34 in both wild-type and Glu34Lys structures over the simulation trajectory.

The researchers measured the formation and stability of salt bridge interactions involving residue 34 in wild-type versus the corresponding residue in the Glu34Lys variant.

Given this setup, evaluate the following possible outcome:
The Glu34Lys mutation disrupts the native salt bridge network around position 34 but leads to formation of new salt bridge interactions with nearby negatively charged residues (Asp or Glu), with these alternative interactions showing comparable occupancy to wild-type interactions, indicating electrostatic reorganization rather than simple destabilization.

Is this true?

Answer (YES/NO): NO